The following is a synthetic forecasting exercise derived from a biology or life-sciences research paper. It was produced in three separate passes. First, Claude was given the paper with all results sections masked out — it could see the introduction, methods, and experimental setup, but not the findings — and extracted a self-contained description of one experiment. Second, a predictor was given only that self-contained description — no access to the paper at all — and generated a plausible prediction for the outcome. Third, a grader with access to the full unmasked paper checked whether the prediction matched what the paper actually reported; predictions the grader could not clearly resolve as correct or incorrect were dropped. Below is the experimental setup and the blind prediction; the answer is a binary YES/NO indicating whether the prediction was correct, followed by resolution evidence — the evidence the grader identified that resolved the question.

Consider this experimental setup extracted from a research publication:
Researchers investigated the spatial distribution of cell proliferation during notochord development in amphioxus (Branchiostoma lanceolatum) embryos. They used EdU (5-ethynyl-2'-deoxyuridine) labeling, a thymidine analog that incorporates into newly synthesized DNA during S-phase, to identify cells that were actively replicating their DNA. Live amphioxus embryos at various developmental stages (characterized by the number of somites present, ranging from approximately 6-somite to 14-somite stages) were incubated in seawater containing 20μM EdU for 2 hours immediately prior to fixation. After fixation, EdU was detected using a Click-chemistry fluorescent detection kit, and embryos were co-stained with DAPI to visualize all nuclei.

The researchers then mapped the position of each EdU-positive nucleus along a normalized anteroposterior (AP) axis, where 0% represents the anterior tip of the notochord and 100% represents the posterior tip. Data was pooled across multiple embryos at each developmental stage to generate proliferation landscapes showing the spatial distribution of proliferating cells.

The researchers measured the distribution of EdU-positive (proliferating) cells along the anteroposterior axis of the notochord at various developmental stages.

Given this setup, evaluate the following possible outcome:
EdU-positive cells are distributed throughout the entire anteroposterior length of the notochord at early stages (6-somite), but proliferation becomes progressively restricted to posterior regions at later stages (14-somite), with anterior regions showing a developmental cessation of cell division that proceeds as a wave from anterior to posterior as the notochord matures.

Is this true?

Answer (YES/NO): NO